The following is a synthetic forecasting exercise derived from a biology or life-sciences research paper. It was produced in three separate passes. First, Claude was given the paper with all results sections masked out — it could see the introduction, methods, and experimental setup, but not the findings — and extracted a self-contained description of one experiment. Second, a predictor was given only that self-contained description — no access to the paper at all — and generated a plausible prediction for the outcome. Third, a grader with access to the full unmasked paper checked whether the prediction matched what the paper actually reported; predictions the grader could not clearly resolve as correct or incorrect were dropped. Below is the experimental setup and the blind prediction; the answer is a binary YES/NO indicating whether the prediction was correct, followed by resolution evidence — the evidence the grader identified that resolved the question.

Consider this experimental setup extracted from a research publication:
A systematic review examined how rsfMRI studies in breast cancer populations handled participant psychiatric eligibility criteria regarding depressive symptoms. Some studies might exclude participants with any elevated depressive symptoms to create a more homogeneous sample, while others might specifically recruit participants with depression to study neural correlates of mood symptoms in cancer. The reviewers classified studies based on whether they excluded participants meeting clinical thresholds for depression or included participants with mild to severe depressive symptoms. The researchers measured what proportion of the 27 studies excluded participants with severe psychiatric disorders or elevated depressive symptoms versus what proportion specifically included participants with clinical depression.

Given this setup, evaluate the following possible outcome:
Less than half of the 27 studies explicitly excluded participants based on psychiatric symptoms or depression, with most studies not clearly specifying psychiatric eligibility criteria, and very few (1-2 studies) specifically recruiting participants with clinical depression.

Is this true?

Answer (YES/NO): NO